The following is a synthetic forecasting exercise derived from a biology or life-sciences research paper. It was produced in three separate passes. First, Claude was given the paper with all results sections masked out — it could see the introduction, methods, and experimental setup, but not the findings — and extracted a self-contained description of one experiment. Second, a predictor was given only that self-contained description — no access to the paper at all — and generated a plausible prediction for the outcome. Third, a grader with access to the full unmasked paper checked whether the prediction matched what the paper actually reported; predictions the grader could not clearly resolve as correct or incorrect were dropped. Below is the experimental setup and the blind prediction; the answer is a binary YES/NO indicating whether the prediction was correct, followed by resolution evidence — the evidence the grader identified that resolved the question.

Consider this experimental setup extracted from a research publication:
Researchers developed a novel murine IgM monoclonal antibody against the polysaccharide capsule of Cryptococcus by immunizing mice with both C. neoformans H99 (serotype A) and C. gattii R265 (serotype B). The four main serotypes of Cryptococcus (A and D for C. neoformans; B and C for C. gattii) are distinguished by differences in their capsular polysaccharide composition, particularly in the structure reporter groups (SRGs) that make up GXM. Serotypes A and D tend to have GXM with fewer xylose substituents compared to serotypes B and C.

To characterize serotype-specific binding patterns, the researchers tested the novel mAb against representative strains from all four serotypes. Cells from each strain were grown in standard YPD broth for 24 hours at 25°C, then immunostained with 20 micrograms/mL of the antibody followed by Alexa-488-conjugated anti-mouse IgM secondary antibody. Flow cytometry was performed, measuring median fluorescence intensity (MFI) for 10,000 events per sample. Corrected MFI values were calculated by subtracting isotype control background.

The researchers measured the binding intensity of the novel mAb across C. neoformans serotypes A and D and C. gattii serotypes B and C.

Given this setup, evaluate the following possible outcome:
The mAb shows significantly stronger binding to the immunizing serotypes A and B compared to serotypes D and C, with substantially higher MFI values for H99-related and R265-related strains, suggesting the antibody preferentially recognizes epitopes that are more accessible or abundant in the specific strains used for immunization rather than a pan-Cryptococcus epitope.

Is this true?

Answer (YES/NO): NO